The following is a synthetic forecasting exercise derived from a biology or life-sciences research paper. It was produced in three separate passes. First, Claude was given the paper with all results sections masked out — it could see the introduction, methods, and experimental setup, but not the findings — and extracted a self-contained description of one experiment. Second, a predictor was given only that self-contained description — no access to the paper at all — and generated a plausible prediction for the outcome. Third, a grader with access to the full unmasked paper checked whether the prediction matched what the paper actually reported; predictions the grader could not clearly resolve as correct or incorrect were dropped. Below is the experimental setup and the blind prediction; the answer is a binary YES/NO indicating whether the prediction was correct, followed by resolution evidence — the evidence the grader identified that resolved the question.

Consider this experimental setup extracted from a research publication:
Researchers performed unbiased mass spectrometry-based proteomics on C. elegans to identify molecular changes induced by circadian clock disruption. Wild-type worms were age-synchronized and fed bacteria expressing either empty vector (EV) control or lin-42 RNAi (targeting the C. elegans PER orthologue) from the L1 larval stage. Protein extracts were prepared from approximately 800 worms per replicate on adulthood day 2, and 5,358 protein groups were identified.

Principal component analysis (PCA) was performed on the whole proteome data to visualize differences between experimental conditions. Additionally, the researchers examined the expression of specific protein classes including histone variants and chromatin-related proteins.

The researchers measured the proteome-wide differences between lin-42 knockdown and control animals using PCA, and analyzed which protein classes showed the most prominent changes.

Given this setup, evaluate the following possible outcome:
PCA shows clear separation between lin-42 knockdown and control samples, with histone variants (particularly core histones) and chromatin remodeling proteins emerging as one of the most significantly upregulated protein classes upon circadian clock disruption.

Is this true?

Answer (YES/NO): YES